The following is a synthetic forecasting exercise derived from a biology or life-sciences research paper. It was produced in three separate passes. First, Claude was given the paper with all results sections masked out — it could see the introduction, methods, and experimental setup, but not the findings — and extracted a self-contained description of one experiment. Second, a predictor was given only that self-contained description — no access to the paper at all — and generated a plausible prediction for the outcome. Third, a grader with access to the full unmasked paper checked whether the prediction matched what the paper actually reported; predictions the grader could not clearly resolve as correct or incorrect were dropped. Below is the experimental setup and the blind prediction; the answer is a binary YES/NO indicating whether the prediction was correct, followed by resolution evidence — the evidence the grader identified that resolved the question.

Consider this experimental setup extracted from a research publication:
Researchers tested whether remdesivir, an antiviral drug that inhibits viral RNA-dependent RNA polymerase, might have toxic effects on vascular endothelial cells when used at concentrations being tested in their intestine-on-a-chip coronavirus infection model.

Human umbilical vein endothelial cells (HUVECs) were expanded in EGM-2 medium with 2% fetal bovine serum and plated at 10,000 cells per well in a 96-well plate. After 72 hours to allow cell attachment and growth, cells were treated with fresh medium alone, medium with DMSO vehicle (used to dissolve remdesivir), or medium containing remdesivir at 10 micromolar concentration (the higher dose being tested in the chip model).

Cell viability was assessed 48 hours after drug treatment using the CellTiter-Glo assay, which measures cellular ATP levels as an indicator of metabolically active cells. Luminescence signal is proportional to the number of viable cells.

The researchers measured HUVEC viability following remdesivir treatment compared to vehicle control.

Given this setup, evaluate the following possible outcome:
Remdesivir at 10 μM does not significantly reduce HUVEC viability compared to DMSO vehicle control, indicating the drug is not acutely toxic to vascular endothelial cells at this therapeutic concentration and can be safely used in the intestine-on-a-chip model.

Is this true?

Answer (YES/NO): NO